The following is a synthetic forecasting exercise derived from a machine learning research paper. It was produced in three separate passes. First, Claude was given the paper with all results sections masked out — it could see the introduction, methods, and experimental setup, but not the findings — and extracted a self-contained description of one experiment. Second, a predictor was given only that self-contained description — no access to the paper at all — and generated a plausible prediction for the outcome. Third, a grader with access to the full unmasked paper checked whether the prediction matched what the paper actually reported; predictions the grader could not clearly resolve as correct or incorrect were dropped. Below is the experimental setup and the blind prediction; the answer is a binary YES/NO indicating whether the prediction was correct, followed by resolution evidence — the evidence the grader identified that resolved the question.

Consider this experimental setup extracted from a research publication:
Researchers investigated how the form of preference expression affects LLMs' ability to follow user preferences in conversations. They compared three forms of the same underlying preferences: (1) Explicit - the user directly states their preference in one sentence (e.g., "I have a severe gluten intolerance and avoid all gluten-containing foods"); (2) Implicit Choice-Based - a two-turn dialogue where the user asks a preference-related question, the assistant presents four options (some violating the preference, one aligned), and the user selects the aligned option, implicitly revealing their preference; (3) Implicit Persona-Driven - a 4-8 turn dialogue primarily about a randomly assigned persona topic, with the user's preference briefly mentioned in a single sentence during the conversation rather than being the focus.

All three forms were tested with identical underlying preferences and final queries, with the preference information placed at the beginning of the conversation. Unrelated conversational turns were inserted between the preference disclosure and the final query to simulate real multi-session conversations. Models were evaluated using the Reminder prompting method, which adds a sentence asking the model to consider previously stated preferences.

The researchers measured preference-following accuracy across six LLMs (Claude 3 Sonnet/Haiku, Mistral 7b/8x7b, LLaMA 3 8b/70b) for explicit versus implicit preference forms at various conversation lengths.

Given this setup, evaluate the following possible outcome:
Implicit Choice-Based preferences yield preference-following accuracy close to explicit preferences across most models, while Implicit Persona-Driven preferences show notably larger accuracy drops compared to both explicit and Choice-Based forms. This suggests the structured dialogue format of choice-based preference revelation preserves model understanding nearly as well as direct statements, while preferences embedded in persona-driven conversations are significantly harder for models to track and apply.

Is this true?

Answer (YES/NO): NO